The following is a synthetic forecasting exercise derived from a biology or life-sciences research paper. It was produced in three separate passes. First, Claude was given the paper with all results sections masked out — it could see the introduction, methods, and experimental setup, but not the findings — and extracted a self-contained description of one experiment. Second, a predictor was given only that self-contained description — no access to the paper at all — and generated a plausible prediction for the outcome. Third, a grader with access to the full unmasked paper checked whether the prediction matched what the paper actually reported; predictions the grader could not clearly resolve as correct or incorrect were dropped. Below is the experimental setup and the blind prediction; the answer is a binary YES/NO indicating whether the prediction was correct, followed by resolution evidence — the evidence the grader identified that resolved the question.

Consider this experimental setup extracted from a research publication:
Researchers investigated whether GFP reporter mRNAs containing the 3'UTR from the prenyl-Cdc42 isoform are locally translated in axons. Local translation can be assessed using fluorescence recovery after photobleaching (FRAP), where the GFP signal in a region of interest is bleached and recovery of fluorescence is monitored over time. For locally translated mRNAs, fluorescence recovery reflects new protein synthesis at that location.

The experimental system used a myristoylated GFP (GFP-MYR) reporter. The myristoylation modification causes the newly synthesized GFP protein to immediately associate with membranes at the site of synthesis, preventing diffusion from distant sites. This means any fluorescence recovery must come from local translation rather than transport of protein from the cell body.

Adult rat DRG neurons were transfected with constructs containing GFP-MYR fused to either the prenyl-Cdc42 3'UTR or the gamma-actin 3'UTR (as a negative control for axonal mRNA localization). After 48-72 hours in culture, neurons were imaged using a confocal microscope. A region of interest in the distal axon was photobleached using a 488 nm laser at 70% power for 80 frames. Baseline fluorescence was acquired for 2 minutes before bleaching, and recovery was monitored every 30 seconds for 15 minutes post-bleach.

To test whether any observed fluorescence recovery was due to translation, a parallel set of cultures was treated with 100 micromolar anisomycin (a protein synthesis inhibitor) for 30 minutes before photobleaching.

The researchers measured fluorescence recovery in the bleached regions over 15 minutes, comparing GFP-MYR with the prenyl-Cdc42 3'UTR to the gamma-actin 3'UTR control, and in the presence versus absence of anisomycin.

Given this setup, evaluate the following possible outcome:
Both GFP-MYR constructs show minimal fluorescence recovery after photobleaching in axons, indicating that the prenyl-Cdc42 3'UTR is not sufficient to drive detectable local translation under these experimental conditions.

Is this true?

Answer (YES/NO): NO